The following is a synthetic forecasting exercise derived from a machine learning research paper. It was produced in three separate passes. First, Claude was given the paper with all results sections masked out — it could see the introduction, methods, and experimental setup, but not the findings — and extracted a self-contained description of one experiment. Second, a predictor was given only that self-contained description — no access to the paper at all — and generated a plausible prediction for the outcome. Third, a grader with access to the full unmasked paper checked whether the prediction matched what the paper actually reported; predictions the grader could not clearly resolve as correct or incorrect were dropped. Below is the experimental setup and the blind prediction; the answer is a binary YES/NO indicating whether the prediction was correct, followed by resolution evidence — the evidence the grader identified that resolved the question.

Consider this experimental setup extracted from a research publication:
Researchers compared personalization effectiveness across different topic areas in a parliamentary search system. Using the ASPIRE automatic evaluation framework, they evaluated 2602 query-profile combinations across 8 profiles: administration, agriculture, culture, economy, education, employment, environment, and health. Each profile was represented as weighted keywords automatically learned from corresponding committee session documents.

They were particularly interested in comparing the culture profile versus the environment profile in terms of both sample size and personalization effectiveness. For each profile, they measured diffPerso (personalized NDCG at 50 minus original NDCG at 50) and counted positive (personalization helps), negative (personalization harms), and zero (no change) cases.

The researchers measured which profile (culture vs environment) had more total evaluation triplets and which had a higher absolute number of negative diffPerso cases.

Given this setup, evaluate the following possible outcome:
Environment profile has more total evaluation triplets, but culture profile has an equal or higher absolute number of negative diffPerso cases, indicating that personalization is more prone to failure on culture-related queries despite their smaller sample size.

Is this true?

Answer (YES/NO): NO